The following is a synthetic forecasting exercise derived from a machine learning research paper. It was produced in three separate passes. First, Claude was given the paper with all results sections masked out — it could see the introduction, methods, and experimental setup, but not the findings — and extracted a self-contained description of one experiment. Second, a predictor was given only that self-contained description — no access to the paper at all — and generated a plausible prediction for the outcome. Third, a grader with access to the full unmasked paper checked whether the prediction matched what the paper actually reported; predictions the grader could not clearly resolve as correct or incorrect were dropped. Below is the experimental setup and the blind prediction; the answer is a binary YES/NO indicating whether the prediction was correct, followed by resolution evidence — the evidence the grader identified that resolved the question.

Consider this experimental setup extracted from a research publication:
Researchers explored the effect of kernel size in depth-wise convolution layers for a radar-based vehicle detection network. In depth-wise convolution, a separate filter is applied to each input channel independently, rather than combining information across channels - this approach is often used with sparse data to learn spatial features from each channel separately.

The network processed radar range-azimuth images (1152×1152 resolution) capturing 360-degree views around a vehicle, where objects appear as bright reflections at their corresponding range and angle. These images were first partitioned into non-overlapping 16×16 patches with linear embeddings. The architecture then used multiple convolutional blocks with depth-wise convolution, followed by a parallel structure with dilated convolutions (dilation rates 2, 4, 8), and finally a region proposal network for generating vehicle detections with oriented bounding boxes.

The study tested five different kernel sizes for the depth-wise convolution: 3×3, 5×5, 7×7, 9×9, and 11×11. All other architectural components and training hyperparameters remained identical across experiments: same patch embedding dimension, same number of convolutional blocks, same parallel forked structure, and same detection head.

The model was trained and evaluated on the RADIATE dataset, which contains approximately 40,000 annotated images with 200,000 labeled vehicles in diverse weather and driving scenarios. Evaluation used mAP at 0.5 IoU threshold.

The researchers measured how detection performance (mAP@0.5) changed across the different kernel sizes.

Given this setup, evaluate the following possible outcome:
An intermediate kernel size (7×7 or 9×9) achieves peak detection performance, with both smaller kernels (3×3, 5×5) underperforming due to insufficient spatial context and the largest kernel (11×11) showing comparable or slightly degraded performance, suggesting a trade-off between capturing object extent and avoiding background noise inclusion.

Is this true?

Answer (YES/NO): NO